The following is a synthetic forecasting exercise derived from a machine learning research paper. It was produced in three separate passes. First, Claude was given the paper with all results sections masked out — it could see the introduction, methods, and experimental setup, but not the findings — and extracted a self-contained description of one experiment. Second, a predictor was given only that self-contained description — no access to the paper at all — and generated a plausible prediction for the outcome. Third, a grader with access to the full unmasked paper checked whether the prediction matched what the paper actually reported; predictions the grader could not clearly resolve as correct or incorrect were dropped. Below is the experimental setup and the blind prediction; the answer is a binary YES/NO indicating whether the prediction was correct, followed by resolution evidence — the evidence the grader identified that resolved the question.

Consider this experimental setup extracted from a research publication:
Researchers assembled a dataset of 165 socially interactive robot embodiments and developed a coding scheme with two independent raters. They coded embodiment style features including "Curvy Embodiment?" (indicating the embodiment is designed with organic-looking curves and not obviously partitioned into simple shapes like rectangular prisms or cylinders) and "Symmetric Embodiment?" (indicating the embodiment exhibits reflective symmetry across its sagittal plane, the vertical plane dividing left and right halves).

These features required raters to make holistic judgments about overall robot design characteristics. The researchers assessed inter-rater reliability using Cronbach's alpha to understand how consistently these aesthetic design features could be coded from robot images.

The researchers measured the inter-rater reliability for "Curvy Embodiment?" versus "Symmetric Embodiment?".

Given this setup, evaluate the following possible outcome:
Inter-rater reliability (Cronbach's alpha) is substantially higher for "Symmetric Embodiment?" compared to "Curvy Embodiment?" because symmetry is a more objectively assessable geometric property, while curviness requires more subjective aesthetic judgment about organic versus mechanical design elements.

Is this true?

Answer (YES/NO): NO